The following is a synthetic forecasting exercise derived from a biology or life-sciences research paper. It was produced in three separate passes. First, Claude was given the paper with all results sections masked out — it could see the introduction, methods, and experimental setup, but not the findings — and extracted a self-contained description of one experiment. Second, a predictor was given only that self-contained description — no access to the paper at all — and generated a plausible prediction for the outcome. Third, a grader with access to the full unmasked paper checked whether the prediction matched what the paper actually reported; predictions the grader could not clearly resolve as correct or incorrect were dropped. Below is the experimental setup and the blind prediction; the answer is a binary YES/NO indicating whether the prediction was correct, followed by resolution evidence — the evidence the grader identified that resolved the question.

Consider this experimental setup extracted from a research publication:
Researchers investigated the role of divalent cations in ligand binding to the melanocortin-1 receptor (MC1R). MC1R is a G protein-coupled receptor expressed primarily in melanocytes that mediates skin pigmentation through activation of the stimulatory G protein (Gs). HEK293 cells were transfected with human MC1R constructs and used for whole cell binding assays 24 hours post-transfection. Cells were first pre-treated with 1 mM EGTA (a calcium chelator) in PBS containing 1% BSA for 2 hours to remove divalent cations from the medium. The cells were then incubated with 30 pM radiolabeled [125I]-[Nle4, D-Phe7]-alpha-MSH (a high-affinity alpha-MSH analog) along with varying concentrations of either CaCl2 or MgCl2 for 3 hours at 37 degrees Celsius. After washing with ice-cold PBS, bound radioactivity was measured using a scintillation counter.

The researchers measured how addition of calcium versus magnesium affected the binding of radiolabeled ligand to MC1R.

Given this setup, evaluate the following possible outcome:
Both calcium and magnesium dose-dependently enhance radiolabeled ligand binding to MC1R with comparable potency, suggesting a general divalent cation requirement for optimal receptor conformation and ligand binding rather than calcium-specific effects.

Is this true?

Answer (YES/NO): NO